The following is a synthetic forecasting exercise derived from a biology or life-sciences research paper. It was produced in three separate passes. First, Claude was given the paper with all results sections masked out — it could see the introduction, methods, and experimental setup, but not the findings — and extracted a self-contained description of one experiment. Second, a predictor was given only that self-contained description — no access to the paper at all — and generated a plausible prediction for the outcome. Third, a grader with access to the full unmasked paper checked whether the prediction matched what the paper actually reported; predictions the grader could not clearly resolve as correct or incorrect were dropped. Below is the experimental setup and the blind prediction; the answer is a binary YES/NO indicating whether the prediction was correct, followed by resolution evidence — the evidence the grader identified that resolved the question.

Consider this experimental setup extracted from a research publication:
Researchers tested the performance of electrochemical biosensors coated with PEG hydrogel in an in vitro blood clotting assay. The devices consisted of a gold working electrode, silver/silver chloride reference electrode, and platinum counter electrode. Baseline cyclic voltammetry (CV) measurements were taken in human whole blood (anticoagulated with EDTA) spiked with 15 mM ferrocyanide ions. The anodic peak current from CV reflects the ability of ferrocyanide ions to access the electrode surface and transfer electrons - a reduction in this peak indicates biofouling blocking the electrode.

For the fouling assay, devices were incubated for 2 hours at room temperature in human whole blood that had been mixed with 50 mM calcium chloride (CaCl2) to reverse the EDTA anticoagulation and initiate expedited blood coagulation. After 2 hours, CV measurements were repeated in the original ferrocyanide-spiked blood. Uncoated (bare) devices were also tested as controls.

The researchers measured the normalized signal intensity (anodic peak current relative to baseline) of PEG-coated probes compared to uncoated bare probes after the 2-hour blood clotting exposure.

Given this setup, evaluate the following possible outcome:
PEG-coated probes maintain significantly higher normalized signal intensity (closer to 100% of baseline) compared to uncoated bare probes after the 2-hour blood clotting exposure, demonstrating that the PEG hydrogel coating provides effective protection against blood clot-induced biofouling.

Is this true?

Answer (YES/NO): NO